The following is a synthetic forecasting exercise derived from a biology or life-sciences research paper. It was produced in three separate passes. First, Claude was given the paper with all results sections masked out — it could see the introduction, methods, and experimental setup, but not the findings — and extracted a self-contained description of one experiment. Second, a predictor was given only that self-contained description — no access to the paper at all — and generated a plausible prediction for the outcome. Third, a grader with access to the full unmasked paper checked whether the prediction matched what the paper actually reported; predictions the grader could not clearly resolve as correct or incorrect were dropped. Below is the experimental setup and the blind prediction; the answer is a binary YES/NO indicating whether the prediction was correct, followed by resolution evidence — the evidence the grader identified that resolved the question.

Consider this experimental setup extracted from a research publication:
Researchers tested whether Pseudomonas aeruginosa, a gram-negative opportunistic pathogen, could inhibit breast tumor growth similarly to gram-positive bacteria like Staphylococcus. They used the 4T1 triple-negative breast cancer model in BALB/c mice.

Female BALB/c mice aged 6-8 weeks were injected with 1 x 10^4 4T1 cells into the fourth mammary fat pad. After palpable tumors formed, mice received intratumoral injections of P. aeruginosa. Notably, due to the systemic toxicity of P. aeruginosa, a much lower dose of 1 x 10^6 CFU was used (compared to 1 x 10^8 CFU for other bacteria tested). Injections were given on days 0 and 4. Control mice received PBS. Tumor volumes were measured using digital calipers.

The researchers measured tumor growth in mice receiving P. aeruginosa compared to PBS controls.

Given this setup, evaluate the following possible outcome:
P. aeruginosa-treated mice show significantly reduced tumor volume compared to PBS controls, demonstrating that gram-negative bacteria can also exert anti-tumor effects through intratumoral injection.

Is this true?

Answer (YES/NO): NO